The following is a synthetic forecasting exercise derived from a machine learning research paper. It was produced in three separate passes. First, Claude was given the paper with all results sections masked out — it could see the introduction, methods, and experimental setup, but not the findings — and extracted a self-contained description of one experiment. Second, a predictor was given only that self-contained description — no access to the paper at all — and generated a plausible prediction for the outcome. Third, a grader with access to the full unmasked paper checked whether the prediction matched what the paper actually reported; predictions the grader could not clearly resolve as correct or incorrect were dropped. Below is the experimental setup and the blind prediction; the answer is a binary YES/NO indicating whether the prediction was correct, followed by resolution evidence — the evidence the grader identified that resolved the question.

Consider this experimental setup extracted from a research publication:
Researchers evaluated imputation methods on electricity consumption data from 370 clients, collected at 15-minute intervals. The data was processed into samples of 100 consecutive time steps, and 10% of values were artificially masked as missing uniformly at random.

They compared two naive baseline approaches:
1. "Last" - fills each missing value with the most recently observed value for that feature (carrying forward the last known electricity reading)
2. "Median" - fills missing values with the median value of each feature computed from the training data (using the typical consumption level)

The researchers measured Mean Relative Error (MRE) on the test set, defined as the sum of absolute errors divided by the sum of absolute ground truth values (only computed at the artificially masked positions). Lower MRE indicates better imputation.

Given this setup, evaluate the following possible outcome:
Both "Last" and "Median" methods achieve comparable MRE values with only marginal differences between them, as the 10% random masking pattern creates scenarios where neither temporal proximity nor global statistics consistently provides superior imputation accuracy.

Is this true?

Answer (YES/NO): NO